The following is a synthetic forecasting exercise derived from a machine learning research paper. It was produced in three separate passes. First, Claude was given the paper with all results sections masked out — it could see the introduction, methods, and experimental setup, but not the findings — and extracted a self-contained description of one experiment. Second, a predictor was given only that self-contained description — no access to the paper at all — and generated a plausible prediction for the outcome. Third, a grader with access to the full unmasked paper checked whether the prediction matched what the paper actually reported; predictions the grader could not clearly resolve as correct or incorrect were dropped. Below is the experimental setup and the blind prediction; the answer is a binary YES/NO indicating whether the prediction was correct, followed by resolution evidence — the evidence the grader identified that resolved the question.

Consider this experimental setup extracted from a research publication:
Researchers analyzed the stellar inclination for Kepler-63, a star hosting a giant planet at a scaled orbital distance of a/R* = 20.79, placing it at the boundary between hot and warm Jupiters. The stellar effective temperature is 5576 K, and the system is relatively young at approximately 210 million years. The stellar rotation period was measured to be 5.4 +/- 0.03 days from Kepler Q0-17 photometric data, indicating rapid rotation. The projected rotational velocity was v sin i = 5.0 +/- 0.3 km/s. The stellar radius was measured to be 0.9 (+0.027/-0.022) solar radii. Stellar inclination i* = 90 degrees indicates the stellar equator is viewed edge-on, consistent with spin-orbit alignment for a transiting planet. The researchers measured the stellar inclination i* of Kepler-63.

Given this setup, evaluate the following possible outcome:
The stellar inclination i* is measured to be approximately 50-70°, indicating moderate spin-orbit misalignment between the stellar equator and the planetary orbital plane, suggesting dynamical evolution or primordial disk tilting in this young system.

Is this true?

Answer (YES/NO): NO